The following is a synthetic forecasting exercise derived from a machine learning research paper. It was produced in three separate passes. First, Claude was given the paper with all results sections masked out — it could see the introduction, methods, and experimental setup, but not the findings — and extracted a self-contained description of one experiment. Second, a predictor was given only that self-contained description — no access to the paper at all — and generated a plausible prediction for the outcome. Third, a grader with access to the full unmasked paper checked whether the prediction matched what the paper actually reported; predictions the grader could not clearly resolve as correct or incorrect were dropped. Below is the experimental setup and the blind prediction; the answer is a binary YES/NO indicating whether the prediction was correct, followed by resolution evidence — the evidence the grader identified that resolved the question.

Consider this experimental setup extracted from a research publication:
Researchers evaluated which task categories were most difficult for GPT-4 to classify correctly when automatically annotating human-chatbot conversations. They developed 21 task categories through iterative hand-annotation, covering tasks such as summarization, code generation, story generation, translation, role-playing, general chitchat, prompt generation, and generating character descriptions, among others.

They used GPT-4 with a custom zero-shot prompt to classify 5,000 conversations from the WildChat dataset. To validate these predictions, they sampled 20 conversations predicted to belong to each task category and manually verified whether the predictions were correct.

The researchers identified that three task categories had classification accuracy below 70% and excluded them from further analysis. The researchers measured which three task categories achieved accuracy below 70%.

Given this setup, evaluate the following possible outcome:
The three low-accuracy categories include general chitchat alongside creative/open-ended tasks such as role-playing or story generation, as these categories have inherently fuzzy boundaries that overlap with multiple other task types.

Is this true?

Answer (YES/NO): NO